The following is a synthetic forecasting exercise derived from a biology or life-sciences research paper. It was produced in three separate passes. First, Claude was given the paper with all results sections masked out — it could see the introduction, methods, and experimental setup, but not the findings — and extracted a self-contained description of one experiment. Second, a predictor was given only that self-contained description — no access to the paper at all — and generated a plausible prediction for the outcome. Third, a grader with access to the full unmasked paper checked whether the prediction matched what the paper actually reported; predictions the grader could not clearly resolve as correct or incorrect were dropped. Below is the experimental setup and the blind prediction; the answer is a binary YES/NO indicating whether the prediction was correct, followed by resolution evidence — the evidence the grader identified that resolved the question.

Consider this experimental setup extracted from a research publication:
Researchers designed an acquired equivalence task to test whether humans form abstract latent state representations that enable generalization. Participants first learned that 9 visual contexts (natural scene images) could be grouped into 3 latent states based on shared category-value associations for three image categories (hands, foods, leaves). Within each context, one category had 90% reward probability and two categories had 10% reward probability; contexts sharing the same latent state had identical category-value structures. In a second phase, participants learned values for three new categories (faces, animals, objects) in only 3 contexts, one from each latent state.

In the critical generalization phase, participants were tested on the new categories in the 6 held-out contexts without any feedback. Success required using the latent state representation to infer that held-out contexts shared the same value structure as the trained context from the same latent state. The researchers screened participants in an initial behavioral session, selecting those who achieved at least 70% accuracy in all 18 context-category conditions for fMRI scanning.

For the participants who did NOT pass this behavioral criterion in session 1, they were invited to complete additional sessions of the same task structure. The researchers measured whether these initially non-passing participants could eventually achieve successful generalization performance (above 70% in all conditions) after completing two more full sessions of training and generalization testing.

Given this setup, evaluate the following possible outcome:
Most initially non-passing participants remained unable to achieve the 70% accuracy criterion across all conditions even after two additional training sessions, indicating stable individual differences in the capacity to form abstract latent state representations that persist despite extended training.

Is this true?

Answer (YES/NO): NO